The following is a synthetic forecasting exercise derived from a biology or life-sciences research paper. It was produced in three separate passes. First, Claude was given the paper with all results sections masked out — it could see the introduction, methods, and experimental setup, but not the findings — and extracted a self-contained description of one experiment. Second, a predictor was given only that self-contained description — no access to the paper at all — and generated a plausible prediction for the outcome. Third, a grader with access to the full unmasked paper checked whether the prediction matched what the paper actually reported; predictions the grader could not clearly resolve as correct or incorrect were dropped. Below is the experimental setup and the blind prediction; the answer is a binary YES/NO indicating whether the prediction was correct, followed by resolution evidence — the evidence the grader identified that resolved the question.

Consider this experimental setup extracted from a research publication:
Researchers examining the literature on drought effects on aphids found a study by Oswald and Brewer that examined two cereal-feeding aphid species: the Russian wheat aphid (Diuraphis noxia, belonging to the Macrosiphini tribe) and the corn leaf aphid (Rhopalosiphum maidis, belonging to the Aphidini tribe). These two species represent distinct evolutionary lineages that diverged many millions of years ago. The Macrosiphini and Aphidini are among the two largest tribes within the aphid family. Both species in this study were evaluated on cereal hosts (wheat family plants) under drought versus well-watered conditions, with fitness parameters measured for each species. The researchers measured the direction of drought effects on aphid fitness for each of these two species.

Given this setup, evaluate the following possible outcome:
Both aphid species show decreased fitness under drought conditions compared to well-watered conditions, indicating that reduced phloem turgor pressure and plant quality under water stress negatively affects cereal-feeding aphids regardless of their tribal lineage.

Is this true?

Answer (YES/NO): NO